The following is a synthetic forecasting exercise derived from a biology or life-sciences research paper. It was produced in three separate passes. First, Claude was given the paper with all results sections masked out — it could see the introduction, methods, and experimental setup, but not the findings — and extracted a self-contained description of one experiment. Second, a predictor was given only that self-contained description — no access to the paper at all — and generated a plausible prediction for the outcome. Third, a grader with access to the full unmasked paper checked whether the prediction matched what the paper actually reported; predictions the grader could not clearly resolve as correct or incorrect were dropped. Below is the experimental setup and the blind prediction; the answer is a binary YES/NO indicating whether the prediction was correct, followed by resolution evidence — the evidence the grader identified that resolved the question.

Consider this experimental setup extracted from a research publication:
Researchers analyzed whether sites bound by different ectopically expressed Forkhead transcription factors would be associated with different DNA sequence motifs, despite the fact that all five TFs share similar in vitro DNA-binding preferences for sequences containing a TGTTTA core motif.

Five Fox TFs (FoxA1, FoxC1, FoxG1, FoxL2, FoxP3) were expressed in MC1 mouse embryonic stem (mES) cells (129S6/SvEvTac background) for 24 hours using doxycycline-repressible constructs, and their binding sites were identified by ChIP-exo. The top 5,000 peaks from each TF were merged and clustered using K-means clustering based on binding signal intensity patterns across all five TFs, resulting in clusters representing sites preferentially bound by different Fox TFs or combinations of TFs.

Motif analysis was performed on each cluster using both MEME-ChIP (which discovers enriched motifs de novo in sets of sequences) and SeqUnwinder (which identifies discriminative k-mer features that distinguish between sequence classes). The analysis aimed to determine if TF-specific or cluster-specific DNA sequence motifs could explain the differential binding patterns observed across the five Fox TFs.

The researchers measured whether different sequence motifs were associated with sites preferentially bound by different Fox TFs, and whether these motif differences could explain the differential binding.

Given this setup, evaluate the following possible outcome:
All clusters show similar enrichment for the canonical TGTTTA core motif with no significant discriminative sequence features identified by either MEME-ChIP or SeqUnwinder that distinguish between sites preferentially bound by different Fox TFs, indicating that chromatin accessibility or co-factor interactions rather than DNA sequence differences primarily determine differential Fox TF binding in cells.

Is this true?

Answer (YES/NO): NO